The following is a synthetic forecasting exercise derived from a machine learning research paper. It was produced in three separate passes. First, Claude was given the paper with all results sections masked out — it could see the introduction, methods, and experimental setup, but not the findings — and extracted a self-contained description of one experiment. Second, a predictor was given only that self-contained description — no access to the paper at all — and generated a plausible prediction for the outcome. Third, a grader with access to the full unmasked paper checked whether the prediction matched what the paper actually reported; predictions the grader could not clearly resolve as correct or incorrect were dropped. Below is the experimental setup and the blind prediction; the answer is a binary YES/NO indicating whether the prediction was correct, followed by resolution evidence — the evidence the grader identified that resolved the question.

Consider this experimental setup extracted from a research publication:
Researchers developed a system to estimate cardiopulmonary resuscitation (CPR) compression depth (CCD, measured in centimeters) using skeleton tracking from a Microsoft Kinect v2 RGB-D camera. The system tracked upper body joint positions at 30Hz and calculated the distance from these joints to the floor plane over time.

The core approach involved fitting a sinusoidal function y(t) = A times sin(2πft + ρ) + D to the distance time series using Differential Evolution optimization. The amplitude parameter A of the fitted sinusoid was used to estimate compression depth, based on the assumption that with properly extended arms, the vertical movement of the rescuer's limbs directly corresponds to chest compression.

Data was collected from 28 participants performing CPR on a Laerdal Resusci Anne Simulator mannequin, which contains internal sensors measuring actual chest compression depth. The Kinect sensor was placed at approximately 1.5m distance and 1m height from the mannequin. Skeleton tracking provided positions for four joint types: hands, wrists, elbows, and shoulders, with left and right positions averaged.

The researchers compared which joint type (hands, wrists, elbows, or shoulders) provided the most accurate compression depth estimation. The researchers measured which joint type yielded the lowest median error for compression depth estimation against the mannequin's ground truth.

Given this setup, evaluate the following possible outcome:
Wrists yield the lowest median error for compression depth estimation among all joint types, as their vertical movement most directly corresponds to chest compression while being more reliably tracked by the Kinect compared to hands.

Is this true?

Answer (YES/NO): NO